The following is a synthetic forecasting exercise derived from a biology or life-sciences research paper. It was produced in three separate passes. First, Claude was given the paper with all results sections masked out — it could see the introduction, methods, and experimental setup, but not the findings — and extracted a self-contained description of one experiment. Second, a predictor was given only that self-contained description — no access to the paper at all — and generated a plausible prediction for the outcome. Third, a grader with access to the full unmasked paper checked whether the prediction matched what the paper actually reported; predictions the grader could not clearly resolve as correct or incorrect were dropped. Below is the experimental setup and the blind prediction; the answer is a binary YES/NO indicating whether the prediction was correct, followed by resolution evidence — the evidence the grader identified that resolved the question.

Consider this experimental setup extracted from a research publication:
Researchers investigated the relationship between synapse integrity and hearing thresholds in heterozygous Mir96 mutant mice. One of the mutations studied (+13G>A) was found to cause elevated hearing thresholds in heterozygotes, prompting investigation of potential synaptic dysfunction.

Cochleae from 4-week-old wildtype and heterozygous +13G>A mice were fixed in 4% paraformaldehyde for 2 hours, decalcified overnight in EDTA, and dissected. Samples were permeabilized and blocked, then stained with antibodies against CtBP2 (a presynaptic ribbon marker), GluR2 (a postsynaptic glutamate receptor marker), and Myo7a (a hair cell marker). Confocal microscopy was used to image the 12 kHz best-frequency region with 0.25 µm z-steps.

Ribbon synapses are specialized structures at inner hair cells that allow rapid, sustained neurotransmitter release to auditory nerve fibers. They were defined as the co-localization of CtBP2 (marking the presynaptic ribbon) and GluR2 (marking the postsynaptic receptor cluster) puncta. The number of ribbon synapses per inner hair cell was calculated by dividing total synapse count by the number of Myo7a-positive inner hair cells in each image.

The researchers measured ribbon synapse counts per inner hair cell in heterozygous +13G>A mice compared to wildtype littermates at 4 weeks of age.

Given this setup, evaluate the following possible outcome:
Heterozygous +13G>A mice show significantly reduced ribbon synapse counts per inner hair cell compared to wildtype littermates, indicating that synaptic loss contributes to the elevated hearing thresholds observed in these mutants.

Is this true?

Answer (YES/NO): NO